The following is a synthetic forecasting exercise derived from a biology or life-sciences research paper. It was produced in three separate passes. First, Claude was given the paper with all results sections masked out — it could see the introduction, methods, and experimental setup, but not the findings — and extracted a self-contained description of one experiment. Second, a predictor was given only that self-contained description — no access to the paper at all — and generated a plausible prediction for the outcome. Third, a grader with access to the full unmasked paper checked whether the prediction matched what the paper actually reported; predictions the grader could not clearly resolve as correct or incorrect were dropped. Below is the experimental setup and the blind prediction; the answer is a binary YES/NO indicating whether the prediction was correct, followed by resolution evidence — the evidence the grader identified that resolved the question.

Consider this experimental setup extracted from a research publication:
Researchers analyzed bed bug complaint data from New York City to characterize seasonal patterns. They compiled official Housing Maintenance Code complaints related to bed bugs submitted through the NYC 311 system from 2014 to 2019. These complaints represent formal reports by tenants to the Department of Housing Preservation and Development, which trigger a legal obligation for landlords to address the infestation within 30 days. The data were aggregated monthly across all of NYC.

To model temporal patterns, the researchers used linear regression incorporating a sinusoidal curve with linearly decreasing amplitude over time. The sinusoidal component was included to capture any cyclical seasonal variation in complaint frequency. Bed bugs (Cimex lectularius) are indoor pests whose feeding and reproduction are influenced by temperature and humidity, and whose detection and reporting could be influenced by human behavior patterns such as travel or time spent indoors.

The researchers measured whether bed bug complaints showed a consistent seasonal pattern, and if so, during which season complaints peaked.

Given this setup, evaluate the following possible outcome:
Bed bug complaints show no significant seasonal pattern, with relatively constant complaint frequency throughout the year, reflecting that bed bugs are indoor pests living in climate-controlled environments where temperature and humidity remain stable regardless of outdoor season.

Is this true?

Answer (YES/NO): NO